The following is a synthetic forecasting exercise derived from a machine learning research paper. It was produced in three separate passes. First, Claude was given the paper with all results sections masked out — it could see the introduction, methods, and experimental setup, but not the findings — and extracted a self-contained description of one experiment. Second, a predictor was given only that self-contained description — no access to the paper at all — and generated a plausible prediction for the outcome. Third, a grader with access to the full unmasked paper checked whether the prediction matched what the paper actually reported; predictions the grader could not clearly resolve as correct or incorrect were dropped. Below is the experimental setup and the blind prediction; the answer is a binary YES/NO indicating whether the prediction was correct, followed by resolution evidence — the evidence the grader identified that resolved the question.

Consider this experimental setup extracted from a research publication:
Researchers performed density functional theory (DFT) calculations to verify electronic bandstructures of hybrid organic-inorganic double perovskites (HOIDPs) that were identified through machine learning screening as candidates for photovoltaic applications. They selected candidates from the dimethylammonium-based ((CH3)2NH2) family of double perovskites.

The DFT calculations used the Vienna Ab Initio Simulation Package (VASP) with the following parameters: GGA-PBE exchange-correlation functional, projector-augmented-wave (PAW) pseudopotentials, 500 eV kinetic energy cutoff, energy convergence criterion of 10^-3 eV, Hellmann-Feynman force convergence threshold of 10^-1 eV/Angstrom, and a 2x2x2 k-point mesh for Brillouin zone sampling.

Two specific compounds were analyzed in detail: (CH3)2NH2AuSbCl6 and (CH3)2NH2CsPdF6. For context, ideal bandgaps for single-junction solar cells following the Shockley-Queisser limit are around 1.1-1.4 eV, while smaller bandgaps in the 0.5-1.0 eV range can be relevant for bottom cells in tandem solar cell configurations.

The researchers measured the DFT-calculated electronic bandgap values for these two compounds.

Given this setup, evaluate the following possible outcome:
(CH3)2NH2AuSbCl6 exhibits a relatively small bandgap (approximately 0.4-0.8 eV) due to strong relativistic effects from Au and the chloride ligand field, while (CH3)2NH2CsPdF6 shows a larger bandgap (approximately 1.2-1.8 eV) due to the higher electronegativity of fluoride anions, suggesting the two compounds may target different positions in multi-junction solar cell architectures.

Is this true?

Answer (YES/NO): NO